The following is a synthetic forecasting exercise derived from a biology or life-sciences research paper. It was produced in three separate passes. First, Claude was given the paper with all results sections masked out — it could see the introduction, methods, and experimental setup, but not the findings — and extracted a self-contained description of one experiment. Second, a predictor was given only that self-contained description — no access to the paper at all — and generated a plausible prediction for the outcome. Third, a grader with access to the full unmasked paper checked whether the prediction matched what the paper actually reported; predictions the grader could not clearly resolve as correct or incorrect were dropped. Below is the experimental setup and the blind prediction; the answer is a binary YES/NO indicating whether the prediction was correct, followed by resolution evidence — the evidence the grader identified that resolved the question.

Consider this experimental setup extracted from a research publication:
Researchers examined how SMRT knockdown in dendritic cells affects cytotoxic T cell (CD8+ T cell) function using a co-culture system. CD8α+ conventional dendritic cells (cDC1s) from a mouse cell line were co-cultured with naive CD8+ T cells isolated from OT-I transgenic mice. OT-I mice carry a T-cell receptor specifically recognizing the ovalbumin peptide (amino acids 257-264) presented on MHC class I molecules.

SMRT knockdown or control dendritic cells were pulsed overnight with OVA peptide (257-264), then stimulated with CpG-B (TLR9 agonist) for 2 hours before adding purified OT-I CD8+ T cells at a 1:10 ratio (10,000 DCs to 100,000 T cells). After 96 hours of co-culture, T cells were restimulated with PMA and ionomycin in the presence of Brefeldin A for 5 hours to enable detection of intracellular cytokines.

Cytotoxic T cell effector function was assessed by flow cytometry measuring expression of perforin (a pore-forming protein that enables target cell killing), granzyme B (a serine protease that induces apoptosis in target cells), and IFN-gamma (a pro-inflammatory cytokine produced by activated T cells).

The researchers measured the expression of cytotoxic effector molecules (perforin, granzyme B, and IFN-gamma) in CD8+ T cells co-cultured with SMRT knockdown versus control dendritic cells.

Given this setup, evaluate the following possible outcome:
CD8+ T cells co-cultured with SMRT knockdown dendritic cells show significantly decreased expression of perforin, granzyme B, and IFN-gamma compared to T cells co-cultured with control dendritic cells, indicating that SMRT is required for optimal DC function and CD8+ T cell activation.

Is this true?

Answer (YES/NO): NO